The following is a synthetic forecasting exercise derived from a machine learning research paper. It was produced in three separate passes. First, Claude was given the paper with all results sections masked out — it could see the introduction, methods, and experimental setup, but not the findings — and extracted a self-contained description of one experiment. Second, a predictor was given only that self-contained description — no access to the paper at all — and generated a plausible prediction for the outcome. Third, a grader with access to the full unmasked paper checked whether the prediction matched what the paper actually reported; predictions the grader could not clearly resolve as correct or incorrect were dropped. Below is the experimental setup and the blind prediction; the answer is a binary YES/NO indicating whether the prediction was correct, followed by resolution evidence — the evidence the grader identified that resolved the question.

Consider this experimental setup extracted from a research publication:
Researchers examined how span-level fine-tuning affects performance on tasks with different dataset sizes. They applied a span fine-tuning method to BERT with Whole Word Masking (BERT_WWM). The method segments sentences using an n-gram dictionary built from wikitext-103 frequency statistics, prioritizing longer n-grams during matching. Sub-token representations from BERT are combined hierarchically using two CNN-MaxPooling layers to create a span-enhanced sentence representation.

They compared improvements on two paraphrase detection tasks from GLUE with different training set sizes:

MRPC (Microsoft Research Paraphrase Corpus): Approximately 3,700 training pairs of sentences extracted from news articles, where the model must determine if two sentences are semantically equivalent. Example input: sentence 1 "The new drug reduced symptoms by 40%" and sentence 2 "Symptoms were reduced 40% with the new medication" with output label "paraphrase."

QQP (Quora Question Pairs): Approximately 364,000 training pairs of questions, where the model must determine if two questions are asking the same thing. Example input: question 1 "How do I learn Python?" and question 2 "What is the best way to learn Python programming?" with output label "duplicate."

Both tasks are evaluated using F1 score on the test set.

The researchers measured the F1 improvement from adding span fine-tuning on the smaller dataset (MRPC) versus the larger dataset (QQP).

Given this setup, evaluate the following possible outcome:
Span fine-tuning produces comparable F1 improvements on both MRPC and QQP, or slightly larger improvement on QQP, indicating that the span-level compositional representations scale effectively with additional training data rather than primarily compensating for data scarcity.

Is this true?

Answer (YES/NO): NO